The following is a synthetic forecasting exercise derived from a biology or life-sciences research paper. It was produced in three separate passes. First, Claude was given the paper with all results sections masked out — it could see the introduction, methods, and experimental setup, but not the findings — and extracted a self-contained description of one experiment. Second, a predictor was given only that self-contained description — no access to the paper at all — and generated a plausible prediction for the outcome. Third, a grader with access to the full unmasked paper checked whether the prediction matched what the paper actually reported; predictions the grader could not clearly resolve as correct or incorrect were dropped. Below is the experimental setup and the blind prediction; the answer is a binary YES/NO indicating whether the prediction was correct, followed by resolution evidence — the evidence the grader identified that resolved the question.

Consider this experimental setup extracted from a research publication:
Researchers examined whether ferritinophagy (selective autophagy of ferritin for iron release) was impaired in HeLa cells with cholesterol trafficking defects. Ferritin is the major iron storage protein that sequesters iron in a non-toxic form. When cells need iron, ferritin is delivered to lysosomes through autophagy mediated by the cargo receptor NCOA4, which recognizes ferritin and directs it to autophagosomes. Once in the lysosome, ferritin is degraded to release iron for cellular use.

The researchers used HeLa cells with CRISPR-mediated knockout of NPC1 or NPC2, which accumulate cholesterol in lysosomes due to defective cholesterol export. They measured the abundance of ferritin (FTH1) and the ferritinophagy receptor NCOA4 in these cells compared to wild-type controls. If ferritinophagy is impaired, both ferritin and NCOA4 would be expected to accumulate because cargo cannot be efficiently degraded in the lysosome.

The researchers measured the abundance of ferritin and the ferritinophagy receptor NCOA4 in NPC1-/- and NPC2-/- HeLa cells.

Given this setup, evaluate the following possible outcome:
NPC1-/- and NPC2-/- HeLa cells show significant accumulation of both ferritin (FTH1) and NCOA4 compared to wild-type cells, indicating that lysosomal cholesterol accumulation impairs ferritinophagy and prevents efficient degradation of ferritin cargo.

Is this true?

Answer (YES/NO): YES